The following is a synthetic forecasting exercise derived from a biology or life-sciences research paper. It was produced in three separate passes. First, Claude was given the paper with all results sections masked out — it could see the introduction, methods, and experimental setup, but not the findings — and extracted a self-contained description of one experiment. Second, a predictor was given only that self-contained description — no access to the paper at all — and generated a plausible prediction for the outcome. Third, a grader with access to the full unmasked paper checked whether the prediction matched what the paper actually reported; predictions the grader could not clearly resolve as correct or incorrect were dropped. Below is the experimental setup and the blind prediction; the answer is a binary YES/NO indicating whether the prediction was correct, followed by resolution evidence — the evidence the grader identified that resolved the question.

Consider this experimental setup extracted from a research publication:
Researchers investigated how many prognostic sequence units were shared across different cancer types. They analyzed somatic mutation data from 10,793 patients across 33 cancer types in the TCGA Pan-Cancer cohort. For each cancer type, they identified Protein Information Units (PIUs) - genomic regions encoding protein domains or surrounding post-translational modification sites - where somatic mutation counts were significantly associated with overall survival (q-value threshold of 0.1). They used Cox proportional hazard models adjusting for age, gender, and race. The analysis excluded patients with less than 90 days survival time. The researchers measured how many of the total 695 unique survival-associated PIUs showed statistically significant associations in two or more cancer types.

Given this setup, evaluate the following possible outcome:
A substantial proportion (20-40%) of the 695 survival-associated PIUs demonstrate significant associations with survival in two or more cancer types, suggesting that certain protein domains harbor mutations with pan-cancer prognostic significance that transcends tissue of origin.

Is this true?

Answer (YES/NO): NO